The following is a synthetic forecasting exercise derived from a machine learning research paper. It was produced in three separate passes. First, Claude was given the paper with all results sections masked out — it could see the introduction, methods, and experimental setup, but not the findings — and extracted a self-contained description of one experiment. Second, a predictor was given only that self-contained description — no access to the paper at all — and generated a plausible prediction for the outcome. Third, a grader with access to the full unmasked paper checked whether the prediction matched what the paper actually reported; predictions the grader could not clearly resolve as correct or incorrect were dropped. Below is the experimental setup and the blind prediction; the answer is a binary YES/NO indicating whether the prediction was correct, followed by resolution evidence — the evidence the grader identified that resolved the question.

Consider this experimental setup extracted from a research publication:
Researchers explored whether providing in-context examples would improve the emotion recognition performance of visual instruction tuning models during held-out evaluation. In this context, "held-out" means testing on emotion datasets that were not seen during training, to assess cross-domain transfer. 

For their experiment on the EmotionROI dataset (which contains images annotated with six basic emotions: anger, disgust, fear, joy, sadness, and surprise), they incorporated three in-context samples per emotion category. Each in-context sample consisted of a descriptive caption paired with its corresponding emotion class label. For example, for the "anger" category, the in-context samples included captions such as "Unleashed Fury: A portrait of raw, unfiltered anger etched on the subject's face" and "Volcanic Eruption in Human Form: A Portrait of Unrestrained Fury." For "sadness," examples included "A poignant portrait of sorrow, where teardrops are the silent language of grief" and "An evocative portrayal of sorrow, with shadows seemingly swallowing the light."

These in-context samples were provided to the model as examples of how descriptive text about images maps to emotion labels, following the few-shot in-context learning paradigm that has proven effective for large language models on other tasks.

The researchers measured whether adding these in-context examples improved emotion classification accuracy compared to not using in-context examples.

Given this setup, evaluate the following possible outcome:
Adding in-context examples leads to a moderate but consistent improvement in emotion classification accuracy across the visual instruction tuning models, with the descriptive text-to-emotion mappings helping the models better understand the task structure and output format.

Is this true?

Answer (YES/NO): NO